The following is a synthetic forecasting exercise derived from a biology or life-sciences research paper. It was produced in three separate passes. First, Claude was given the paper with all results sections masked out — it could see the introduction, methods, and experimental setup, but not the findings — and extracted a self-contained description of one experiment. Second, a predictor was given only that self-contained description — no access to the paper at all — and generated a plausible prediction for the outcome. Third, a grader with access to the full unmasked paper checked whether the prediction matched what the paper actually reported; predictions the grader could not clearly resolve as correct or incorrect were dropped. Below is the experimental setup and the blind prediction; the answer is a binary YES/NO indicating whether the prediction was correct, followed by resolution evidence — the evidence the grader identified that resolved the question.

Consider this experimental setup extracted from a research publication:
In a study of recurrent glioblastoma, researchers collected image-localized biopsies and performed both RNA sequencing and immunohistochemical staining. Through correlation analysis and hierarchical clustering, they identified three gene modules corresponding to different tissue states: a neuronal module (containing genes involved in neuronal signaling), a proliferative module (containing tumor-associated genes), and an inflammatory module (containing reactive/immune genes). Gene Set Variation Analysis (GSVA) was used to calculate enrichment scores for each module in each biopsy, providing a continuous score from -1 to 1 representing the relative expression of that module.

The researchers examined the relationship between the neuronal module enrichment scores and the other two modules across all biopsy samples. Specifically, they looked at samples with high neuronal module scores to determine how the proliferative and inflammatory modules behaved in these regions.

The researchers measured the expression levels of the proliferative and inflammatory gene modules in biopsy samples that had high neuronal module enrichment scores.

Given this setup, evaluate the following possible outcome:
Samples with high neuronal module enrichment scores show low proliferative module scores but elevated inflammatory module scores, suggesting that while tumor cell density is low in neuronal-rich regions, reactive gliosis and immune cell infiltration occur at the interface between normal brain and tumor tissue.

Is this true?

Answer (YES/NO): NO